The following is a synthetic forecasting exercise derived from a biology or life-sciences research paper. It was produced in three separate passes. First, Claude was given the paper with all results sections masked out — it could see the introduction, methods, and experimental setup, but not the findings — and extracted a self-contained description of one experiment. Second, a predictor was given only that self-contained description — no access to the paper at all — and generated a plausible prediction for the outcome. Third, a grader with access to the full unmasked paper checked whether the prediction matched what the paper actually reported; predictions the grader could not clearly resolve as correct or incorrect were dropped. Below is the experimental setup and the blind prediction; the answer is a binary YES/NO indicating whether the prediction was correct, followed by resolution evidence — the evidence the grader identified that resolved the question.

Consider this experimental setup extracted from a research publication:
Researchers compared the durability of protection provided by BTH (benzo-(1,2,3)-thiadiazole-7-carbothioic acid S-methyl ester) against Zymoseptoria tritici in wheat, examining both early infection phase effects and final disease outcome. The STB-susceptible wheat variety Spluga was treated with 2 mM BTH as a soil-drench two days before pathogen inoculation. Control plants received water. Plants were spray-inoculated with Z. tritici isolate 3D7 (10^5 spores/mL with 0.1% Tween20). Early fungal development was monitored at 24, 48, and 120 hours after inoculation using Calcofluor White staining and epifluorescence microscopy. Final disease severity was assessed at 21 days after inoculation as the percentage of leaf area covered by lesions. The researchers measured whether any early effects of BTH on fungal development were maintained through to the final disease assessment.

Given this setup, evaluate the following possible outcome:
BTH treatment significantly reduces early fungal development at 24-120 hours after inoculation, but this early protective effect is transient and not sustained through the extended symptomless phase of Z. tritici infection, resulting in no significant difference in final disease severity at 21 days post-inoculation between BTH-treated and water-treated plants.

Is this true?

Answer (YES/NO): YES